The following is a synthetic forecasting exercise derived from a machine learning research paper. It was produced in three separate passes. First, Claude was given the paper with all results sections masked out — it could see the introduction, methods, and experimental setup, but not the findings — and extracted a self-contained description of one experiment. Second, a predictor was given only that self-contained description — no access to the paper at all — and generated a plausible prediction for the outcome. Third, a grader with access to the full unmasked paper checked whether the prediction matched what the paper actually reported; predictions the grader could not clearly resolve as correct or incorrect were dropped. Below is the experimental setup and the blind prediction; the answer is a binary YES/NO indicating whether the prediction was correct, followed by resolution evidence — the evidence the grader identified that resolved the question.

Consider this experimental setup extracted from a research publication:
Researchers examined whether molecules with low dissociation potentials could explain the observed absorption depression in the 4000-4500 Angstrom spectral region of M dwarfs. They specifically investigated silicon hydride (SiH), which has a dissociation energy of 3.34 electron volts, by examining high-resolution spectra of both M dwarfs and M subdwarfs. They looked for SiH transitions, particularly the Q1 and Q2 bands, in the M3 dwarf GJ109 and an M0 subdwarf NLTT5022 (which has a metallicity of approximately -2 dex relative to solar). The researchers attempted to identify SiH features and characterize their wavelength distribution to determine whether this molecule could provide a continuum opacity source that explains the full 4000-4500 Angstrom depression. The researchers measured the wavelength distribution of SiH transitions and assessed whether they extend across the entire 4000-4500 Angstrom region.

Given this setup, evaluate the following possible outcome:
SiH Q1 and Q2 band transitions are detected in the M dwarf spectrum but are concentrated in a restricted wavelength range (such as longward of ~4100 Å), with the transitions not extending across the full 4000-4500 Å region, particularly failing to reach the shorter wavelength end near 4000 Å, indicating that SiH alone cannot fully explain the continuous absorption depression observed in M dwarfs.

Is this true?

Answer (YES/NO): NO